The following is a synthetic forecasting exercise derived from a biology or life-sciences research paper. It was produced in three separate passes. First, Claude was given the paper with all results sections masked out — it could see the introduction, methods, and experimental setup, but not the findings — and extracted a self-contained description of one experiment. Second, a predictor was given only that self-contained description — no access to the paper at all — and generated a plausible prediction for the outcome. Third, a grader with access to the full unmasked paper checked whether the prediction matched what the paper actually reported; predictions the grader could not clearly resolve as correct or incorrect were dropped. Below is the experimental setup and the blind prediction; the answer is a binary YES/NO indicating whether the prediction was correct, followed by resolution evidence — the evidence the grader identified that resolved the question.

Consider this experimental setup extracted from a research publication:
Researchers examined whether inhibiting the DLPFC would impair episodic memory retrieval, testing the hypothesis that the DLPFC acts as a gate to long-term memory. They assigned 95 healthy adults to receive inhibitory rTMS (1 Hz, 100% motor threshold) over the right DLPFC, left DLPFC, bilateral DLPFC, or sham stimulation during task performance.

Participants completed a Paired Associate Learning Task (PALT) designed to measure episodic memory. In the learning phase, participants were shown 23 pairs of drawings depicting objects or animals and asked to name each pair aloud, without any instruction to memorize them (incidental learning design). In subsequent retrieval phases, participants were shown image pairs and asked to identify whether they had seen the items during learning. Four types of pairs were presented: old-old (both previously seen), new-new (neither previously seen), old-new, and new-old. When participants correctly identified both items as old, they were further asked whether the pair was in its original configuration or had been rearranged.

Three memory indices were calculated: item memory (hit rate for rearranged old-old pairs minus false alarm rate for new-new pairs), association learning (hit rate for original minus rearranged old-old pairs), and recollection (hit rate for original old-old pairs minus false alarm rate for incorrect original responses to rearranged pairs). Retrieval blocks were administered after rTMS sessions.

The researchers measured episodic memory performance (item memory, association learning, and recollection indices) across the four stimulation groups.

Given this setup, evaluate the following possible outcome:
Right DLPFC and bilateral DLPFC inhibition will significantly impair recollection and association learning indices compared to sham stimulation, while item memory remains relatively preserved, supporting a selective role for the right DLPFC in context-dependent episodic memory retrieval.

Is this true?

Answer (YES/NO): NO